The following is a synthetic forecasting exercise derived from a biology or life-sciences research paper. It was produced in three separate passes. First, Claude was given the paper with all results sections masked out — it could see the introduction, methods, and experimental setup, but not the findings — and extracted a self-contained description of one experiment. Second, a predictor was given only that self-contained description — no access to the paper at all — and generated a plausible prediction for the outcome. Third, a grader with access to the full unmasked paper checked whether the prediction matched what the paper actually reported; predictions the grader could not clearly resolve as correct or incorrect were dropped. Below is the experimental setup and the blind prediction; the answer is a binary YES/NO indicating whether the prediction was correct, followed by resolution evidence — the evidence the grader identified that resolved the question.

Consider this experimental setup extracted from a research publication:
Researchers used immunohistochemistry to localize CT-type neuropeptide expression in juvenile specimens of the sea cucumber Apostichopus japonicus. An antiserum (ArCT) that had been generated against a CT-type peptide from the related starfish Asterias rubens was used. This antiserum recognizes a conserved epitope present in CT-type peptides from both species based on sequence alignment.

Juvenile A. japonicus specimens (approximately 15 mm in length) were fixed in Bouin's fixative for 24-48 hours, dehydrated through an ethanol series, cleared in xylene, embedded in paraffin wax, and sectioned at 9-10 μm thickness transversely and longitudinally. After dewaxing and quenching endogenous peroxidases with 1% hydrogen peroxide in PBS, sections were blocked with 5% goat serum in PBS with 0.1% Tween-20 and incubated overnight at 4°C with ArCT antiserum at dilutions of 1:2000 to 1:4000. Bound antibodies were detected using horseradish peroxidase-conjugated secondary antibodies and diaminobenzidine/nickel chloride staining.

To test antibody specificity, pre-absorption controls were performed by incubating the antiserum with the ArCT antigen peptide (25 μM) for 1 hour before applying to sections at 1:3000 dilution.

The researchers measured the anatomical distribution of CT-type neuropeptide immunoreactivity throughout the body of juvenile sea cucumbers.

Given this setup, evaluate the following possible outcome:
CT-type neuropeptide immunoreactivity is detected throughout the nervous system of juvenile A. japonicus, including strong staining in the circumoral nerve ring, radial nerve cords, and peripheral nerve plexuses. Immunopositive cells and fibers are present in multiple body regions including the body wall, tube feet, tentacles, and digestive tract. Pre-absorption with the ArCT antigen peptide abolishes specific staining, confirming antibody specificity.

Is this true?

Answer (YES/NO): NO